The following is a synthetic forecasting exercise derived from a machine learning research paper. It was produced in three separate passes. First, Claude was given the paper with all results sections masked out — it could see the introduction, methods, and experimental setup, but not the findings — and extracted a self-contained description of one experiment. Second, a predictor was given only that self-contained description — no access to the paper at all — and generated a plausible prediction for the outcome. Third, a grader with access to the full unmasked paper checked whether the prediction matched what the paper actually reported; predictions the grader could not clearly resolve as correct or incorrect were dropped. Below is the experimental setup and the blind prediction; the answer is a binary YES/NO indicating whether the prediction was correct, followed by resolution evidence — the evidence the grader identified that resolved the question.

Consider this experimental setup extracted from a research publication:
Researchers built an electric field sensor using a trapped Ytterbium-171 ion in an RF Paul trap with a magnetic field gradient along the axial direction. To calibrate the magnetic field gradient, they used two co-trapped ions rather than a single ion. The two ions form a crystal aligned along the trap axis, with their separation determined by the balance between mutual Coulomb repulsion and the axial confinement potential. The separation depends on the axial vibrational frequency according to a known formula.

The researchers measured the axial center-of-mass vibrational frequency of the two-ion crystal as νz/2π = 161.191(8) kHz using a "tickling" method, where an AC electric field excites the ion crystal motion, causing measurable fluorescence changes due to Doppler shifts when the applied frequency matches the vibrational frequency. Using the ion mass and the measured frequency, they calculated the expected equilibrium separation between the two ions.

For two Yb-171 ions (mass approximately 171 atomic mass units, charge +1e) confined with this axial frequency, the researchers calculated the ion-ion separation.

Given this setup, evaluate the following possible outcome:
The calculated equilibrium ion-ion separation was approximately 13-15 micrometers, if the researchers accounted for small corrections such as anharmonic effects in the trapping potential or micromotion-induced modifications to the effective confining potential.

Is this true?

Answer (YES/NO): NO